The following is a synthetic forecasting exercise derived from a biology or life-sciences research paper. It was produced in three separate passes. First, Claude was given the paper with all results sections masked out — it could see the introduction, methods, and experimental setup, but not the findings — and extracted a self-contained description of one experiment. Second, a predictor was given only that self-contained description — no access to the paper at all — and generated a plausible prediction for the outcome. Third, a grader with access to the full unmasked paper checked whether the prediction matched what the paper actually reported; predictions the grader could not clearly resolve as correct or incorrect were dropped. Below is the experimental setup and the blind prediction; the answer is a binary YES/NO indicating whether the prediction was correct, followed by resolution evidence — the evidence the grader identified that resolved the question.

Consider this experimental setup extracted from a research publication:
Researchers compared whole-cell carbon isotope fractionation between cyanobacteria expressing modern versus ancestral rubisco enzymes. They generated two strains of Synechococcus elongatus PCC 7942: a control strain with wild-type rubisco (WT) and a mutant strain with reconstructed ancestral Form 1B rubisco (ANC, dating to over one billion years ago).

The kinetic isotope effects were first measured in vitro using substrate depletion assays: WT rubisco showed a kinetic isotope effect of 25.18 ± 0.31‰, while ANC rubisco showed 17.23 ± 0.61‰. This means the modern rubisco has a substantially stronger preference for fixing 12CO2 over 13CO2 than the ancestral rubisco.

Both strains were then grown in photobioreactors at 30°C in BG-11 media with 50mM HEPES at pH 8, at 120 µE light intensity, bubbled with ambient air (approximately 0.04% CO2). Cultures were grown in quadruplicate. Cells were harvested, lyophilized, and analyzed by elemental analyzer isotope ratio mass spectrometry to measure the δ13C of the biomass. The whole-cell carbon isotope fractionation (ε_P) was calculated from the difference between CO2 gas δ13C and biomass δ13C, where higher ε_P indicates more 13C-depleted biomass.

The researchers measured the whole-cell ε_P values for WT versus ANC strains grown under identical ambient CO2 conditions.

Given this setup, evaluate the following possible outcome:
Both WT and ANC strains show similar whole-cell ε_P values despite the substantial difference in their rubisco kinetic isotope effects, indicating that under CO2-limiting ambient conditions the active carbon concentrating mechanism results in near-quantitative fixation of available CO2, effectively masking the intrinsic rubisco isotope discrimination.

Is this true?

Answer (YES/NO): NO